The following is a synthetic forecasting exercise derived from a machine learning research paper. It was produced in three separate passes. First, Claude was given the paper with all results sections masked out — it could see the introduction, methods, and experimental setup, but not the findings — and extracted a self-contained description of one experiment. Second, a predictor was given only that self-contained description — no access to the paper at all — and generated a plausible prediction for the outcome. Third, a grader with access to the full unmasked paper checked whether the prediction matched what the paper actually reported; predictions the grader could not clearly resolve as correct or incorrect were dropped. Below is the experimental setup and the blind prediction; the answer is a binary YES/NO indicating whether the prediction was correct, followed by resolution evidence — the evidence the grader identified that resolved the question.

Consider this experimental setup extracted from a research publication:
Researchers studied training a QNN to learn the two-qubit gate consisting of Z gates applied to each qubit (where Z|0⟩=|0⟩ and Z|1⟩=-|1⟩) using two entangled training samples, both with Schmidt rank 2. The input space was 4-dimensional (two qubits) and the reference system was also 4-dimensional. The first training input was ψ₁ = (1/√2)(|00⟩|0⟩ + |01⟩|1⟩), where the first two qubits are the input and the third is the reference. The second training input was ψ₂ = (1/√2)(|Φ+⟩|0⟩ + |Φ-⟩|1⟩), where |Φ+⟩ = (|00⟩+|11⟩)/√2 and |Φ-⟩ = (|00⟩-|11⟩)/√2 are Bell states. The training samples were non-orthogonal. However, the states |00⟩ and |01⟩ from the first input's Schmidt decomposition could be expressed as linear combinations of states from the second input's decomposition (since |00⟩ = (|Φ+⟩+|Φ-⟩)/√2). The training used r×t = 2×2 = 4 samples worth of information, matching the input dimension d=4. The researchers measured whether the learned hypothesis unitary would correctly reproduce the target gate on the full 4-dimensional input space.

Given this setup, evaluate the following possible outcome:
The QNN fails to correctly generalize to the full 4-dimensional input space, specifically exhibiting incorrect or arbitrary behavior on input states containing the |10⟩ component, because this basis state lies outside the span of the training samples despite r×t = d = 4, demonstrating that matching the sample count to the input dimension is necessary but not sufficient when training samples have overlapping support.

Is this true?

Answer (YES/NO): YES